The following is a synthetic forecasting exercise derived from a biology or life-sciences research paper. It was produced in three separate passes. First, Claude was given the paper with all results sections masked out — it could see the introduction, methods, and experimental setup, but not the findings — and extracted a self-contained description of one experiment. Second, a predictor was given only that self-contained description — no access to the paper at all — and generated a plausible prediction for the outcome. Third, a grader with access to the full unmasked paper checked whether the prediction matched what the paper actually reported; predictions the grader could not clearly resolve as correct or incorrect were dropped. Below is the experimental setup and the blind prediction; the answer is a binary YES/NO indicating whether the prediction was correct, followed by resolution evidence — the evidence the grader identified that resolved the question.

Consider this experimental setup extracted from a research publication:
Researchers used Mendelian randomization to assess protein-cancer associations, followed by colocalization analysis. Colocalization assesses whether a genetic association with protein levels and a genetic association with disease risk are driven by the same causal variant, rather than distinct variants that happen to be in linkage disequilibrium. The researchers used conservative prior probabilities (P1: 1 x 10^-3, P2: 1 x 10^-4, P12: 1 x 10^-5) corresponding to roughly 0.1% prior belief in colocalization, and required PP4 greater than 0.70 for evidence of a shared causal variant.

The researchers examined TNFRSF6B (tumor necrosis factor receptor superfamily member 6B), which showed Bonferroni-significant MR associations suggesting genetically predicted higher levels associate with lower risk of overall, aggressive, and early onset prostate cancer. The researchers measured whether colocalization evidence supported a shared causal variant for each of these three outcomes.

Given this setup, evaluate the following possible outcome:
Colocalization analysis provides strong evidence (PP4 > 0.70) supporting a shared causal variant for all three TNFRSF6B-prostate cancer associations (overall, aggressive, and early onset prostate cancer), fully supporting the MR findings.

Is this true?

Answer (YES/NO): NO